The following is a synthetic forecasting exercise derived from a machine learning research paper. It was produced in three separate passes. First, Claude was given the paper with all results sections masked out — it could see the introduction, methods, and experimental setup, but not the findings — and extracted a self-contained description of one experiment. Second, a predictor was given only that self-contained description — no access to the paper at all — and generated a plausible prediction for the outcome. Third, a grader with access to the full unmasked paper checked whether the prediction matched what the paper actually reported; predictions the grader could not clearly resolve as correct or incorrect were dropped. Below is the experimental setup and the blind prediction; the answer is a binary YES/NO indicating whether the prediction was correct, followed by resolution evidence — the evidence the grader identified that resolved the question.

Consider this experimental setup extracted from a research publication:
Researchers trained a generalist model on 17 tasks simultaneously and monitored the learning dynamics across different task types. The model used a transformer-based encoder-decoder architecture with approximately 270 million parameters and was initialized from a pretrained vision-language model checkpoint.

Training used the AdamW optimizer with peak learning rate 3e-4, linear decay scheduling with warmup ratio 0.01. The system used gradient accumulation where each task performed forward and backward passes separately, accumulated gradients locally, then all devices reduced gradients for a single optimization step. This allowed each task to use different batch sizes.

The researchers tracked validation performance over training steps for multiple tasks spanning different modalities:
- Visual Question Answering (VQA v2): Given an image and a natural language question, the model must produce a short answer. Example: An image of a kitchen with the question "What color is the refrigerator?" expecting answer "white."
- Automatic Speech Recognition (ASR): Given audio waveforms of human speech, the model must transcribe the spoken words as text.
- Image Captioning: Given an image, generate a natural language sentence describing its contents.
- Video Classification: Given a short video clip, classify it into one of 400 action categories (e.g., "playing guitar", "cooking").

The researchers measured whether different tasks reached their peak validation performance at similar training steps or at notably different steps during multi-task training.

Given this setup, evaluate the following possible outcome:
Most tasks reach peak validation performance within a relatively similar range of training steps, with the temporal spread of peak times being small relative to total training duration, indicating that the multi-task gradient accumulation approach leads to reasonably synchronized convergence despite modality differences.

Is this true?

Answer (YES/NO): NO